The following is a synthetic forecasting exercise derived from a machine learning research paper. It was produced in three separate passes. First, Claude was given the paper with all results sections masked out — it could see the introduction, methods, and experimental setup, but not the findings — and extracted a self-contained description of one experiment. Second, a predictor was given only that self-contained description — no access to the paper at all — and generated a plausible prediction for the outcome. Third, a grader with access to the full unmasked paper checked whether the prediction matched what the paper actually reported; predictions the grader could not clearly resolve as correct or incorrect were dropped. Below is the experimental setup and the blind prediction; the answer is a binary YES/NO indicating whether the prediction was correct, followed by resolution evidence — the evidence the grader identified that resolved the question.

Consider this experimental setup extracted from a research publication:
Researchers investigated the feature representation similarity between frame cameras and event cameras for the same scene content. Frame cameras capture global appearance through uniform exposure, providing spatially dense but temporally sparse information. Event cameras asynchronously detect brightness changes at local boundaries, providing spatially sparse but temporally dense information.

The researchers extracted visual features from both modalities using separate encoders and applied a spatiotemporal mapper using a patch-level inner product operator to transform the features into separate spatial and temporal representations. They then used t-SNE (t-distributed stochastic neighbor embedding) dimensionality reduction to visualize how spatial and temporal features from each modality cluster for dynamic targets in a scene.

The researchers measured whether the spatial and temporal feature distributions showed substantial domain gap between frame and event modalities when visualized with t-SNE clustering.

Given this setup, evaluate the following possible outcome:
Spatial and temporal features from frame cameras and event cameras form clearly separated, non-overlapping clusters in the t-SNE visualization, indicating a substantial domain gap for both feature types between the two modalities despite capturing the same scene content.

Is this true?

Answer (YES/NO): NO